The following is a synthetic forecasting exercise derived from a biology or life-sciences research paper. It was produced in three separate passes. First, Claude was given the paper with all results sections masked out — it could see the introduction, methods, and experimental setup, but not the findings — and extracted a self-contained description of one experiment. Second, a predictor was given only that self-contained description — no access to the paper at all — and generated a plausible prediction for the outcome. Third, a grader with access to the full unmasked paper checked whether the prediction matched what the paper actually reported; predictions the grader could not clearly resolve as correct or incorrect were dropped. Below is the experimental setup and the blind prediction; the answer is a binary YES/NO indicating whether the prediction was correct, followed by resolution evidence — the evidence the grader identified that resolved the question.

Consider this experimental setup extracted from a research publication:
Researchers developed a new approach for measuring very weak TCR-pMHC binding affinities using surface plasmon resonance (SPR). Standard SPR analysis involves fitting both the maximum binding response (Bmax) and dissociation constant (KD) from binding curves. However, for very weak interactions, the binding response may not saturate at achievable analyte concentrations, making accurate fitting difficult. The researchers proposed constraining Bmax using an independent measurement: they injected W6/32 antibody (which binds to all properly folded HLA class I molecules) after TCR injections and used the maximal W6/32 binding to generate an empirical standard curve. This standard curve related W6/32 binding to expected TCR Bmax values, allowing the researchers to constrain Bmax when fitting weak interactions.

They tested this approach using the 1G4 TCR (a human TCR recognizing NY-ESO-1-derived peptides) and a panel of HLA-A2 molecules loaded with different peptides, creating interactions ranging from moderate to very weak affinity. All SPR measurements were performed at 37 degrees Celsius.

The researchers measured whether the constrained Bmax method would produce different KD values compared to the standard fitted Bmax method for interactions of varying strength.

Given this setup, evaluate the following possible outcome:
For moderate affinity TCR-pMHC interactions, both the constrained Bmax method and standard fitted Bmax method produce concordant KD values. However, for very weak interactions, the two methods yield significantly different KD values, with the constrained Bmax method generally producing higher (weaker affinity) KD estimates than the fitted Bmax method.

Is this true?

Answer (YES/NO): YES